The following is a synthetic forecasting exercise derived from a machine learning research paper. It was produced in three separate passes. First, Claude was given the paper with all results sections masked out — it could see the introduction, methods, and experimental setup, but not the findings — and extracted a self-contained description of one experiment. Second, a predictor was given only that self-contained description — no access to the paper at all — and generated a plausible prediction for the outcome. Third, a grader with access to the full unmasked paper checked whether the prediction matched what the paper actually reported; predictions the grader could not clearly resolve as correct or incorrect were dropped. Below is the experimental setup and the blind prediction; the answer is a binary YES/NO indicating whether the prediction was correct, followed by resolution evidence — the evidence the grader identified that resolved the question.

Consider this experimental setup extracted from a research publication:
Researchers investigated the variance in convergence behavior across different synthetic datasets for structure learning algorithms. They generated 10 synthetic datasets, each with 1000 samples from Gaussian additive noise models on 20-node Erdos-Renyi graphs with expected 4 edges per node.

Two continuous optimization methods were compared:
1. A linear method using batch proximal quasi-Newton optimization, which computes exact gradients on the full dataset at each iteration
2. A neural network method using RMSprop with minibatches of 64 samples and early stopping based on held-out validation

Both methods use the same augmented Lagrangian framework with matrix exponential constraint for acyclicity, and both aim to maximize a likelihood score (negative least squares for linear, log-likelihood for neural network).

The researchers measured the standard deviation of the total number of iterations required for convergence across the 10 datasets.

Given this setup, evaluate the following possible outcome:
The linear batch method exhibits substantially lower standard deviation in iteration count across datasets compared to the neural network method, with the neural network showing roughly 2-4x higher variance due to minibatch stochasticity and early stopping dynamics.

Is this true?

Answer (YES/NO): NO